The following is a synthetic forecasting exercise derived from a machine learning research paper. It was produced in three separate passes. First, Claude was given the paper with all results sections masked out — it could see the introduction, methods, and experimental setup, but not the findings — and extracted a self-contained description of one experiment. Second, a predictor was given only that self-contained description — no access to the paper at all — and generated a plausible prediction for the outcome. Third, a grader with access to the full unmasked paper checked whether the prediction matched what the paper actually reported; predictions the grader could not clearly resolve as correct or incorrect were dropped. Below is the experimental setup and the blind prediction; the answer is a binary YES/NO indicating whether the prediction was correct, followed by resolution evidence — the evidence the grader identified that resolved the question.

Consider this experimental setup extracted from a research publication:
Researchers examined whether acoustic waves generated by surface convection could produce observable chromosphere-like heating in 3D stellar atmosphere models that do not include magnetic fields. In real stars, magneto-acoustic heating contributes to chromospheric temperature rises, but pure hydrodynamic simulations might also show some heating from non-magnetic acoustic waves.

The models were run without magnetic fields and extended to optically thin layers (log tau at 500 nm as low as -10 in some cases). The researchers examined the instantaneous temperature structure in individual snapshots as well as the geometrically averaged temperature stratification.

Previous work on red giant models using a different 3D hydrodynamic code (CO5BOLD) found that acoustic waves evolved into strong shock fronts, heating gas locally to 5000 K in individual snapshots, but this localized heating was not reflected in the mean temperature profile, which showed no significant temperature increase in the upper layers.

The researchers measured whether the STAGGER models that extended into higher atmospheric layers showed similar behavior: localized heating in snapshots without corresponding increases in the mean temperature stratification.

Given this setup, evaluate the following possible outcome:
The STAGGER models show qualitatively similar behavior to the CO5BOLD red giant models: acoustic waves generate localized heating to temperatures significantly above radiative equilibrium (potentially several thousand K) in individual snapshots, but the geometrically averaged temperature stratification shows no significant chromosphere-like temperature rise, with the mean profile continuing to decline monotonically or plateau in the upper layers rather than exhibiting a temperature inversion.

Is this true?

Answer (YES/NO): NO